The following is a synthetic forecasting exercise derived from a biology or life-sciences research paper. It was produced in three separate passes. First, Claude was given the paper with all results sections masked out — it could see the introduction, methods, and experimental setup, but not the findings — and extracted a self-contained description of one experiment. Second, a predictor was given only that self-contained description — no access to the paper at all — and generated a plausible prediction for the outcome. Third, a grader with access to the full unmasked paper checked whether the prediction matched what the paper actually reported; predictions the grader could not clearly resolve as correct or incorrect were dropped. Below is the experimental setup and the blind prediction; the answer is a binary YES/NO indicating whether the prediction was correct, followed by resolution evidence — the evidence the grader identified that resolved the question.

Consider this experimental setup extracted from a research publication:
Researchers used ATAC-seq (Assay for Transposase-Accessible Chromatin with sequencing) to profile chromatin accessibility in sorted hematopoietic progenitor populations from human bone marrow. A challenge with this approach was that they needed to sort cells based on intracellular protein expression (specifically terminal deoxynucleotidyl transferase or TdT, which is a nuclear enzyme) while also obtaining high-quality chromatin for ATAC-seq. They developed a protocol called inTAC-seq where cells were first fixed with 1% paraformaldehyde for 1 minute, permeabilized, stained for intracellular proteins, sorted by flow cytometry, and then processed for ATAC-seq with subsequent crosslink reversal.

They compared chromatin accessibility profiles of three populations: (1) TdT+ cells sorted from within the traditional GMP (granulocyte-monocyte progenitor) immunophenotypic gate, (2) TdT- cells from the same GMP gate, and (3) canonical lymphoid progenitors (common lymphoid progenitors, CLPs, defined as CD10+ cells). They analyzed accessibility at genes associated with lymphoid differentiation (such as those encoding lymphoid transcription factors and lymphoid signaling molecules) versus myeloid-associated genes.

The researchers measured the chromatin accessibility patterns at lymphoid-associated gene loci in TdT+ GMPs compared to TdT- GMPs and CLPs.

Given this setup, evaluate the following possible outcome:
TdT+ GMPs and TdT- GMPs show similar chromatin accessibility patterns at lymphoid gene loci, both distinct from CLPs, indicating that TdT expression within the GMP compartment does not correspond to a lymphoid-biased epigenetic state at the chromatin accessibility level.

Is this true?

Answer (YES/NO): NO